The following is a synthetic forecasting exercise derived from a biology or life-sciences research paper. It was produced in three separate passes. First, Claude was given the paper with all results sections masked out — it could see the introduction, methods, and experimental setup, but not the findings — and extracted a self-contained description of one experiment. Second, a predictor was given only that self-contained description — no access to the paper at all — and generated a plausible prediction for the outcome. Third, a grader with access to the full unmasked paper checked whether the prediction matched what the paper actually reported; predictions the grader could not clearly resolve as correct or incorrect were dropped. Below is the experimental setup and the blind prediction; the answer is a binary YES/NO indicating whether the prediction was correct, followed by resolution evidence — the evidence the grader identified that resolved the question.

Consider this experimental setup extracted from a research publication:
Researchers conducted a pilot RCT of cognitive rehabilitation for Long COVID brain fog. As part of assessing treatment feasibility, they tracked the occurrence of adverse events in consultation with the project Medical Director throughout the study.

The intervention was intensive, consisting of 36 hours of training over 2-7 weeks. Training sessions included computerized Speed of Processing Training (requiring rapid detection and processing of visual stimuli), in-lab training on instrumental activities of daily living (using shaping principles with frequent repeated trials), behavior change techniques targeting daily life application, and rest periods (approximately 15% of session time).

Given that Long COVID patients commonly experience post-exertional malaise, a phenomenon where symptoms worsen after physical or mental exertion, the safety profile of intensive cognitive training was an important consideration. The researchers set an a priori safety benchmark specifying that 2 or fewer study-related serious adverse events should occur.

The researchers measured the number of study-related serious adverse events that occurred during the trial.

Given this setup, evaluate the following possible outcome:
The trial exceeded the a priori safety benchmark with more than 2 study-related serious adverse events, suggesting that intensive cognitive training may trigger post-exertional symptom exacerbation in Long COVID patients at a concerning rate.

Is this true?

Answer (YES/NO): NO